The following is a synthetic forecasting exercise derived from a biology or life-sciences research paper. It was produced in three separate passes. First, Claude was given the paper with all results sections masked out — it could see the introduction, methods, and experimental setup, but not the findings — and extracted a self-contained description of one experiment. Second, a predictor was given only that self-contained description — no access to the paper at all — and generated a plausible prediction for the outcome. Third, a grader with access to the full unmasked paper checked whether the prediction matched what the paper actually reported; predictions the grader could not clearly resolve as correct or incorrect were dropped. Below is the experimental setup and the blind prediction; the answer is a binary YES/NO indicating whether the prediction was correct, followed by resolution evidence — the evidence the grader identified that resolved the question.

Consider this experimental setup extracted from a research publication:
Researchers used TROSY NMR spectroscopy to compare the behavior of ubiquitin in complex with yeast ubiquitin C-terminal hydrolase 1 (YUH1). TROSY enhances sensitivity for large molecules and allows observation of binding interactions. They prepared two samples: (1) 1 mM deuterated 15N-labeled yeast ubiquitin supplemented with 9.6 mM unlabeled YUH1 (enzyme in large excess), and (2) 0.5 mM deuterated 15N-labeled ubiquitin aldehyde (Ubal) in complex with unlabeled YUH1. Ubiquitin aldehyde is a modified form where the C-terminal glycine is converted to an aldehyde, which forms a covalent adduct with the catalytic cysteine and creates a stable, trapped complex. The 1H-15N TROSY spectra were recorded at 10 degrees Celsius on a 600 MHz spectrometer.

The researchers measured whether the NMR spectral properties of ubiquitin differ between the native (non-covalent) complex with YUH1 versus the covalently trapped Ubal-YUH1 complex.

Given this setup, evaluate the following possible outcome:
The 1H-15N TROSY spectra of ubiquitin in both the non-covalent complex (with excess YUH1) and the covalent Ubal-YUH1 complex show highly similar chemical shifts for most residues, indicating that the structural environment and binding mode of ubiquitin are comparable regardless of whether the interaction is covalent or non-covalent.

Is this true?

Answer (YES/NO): NO